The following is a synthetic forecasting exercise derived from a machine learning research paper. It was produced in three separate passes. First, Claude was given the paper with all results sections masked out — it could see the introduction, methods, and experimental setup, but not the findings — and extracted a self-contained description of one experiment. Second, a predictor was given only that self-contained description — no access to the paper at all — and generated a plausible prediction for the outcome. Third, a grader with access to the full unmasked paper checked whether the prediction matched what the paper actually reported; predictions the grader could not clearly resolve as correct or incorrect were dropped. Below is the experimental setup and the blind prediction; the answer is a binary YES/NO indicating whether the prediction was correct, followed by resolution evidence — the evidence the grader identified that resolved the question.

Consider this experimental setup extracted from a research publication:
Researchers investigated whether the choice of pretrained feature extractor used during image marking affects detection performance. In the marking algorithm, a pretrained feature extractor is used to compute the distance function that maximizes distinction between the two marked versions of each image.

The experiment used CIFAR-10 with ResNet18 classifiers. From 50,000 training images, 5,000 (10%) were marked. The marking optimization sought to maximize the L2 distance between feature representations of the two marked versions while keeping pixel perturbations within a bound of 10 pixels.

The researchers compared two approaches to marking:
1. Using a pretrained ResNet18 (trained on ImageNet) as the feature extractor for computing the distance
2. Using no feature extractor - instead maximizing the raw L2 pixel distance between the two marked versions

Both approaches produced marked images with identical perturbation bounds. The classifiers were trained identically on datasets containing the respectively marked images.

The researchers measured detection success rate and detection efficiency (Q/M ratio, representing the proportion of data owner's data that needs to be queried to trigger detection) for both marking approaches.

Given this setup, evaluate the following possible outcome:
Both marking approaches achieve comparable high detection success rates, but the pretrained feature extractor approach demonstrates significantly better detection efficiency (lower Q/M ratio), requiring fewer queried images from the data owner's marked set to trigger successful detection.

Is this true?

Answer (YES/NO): YES